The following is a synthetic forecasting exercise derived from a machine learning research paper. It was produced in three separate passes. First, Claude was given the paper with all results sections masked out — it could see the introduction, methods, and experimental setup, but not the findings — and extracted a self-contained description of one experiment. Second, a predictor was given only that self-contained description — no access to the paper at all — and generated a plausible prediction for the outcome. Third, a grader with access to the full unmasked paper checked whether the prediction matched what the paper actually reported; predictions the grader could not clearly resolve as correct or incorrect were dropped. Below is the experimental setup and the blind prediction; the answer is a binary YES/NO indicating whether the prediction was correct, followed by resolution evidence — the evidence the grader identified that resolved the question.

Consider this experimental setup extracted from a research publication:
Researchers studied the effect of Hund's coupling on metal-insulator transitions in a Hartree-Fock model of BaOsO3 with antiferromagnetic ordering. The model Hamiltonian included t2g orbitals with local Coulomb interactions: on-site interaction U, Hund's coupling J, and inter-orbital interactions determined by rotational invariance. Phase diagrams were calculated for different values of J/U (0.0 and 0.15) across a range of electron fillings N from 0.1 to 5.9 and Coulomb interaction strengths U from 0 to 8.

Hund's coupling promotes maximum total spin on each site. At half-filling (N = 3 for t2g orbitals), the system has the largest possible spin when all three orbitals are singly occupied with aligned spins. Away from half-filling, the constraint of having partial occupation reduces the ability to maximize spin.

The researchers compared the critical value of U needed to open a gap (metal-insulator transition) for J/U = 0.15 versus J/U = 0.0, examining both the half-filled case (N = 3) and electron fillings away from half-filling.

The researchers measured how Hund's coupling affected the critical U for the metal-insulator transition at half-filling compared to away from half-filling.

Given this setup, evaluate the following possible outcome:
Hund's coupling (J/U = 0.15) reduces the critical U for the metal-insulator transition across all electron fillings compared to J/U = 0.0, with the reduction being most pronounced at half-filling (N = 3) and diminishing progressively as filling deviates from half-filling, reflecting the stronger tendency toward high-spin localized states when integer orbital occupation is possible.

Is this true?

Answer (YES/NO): NO